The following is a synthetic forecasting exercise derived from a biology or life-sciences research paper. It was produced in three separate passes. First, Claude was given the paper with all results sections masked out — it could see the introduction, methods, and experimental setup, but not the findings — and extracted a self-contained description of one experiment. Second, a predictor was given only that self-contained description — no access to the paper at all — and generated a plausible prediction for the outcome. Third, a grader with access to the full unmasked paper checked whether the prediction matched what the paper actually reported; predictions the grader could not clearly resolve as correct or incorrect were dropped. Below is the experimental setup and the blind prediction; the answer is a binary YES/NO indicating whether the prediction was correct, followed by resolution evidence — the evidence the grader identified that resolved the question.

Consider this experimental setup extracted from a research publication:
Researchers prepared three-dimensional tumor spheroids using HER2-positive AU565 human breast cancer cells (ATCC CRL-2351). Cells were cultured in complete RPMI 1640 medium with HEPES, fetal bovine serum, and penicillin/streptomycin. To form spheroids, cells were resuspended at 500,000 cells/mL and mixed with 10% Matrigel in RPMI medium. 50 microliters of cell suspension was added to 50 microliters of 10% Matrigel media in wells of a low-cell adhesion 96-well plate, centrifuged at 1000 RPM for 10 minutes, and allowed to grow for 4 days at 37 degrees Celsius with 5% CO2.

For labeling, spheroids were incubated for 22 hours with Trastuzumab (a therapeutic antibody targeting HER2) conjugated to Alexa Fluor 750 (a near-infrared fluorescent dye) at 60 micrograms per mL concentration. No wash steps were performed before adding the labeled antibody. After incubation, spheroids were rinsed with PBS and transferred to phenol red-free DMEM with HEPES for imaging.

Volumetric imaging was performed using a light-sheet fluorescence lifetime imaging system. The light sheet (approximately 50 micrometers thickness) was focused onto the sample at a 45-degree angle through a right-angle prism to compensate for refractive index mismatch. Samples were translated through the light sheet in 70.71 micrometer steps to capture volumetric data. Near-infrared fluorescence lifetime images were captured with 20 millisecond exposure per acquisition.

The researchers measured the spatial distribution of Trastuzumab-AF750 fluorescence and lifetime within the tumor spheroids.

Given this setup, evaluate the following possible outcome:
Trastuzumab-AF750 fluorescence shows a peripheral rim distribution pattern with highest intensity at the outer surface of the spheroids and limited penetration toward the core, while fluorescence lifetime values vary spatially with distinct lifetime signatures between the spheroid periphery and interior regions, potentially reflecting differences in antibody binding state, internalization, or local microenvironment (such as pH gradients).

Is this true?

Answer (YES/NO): NO